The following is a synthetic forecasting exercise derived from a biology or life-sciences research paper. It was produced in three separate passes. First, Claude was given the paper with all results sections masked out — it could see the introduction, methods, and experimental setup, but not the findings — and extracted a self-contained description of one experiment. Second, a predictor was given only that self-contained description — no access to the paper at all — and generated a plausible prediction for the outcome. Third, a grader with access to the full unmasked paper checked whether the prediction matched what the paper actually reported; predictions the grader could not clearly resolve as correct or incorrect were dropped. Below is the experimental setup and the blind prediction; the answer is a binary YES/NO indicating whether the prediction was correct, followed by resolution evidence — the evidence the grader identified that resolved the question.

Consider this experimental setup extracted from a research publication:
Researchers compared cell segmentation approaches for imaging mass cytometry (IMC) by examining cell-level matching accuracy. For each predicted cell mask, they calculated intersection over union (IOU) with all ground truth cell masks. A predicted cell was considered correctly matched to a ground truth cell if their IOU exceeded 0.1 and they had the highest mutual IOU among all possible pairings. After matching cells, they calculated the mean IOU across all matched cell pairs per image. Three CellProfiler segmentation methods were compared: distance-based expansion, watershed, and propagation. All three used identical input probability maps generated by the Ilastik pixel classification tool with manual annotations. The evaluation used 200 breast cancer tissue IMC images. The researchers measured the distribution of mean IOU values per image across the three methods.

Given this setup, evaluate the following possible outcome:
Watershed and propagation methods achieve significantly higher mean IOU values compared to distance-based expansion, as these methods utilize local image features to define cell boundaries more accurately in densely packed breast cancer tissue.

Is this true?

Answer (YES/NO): NO